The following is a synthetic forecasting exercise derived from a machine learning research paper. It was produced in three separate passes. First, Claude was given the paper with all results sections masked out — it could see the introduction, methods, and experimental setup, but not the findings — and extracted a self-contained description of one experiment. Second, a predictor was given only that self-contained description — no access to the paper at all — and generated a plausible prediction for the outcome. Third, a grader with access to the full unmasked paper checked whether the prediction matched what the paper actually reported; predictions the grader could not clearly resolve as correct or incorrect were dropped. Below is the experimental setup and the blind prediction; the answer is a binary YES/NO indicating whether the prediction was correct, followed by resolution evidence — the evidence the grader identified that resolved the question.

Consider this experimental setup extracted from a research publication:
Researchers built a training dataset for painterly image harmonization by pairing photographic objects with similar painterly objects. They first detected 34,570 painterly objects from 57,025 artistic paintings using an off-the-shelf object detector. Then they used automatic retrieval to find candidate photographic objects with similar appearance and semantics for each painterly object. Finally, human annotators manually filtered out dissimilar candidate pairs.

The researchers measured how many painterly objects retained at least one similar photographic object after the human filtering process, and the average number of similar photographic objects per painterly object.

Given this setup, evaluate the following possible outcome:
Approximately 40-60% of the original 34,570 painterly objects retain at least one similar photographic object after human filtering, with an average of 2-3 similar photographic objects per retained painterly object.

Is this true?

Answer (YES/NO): NO